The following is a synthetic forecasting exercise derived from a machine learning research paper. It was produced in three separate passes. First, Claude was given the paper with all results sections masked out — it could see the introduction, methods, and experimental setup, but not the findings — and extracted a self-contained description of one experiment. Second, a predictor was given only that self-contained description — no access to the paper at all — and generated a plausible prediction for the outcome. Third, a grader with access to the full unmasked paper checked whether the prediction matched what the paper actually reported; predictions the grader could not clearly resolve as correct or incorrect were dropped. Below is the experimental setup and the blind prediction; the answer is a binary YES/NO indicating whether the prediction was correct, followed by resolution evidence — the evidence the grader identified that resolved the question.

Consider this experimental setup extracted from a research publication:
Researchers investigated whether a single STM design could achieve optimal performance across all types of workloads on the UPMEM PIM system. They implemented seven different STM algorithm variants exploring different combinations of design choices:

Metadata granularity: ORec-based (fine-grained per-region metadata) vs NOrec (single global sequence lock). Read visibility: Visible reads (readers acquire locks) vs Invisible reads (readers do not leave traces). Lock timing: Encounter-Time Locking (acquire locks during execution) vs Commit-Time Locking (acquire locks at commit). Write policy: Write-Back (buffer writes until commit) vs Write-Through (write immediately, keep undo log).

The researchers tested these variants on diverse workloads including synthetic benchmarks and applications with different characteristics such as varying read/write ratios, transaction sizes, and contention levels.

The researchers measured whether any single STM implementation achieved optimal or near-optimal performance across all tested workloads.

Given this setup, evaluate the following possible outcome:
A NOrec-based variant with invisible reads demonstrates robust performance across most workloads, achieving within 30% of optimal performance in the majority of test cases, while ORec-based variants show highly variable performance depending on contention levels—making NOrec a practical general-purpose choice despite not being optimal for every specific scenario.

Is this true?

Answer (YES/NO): YES